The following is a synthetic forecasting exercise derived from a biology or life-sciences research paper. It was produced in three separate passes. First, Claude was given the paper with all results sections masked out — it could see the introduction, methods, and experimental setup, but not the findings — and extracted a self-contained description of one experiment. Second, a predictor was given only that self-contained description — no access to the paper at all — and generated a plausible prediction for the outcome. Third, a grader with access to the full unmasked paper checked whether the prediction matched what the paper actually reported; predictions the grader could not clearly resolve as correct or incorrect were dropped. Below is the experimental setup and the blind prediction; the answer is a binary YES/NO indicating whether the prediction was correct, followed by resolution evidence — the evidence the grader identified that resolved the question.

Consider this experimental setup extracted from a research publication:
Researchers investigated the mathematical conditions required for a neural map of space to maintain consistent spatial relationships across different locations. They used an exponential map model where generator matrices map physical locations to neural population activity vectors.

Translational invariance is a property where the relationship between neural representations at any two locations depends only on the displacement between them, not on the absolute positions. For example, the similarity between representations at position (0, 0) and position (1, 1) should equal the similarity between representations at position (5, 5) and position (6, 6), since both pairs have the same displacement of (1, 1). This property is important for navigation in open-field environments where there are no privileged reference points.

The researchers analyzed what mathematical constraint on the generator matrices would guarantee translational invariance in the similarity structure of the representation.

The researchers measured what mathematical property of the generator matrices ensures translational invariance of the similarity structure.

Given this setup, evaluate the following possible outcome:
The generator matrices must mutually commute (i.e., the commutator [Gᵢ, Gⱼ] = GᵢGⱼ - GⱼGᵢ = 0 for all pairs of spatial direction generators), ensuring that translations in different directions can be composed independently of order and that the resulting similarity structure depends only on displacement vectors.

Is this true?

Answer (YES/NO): NO